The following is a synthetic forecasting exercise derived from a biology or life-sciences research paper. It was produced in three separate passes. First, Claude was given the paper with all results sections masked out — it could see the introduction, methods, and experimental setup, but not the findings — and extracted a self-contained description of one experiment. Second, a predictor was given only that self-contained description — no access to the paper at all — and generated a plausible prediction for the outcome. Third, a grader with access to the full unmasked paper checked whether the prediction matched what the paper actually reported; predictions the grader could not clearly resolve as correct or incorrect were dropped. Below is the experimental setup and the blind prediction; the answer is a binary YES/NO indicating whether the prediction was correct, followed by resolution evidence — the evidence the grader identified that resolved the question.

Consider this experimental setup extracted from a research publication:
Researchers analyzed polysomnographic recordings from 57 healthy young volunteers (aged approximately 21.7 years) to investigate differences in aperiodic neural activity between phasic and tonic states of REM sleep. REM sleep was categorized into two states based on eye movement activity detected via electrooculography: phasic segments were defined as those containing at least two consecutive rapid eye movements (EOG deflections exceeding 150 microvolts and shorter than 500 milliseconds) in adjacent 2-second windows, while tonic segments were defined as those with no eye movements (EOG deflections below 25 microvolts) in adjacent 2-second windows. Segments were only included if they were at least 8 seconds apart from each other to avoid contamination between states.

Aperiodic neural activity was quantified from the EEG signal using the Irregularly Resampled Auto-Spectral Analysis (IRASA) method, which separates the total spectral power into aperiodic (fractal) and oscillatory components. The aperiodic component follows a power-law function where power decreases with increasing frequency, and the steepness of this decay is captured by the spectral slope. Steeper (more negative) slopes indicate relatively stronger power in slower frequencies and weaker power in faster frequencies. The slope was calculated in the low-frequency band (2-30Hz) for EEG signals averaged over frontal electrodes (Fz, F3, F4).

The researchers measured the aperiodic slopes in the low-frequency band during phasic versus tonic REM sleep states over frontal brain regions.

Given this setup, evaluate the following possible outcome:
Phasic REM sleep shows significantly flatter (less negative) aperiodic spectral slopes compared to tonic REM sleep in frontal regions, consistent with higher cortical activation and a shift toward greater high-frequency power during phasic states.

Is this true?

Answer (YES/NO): NO